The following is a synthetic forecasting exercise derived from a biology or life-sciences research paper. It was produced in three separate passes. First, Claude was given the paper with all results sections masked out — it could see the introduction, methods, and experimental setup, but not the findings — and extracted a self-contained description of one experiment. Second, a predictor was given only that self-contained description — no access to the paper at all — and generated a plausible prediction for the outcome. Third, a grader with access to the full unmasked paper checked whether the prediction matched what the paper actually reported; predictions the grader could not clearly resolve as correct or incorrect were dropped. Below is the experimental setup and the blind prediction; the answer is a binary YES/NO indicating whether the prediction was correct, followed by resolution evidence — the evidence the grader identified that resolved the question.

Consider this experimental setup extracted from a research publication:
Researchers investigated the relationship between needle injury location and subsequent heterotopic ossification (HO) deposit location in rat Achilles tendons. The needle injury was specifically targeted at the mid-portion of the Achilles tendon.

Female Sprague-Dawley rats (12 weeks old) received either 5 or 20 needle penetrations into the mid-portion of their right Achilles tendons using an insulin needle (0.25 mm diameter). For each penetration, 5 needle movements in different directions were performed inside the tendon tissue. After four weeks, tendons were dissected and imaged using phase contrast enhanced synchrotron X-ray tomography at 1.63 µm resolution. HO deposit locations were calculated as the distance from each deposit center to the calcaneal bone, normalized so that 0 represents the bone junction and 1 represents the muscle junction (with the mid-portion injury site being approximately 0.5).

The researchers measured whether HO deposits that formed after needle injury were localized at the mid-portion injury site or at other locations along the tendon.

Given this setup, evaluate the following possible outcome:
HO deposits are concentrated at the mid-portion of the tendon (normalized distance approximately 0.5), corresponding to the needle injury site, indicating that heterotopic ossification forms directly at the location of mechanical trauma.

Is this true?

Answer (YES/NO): NO